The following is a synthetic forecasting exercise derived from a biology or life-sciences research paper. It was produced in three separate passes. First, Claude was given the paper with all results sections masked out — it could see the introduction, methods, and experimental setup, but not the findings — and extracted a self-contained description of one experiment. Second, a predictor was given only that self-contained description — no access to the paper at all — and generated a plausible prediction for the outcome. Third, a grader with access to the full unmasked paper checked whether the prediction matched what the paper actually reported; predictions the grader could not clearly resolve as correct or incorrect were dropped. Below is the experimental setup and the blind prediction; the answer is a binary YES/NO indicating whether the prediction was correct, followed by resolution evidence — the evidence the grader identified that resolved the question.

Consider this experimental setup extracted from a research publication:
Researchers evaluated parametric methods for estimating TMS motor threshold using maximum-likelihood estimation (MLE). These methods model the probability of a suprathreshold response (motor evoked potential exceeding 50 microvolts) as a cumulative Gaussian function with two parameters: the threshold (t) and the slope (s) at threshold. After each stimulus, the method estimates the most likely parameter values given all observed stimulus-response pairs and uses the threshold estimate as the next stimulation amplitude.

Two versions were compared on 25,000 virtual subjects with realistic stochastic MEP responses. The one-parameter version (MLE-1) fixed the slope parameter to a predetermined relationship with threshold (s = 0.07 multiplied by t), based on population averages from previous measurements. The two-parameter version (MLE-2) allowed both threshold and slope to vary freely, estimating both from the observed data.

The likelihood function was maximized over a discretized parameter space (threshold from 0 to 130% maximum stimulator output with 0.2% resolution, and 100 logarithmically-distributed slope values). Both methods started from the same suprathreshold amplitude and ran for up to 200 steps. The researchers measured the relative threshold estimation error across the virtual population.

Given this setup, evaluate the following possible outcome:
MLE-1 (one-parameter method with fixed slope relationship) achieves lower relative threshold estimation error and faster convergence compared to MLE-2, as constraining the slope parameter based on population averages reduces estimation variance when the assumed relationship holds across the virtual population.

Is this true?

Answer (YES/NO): NO